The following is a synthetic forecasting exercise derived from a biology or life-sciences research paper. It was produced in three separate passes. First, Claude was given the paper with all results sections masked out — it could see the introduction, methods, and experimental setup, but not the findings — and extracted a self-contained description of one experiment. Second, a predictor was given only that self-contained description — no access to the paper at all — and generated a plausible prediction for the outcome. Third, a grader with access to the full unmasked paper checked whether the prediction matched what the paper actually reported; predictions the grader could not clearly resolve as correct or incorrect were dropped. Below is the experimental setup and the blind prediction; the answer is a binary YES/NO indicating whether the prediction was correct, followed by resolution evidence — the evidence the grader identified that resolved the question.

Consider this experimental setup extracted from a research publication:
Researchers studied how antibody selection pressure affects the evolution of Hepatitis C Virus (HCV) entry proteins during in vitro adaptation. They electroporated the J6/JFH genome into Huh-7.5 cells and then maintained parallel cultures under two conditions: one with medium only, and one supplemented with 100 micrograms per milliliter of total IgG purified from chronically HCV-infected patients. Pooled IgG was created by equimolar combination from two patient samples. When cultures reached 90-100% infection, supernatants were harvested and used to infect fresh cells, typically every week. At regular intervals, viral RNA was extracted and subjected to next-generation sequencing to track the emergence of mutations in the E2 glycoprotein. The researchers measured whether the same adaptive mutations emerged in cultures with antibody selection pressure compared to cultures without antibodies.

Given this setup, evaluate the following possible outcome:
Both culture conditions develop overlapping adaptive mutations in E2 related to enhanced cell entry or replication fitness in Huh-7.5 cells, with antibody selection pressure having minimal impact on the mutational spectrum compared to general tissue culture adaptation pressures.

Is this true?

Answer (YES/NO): NO